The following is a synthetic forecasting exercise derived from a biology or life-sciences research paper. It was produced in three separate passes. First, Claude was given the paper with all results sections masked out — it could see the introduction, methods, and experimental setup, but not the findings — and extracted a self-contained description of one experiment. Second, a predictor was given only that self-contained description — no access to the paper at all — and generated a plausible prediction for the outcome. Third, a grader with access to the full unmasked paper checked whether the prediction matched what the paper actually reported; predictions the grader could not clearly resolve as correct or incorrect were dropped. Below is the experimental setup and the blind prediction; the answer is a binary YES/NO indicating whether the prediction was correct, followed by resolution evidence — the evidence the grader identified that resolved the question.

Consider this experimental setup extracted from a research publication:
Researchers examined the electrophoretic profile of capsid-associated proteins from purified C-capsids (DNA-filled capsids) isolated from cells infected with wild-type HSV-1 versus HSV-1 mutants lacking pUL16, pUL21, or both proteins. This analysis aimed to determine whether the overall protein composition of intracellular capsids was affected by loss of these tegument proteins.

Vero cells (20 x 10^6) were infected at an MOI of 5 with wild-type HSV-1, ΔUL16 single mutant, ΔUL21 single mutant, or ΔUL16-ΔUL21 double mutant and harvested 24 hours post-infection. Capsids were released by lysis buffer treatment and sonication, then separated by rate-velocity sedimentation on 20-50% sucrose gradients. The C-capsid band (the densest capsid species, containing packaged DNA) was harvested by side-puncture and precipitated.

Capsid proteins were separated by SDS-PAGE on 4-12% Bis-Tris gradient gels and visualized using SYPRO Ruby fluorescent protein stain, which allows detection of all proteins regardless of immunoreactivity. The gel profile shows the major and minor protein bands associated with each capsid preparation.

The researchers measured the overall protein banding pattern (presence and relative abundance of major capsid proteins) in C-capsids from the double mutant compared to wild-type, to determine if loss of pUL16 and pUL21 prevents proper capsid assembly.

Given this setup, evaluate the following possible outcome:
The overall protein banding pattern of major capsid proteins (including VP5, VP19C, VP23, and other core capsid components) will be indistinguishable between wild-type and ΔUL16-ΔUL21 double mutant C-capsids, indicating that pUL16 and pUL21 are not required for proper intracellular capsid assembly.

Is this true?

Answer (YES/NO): YES